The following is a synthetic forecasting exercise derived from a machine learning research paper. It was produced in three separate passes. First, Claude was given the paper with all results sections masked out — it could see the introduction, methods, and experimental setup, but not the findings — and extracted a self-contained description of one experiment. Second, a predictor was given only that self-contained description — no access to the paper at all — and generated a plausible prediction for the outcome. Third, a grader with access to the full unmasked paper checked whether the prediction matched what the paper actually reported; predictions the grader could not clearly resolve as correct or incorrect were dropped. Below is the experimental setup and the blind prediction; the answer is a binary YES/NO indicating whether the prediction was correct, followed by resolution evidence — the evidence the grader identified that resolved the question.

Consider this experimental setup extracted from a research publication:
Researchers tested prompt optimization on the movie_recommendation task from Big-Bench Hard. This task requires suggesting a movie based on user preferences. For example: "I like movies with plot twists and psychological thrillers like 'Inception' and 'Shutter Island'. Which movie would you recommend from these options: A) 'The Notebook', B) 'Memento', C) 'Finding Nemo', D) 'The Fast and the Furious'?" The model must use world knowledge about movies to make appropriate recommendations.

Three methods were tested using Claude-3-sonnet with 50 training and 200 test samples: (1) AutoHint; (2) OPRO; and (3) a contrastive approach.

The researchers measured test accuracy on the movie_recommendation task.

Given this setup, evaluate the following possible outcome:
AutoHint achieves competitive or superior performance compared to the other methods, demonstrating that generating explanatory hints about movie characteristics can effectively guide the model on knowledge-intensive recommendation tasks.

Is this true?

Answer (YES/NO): NO